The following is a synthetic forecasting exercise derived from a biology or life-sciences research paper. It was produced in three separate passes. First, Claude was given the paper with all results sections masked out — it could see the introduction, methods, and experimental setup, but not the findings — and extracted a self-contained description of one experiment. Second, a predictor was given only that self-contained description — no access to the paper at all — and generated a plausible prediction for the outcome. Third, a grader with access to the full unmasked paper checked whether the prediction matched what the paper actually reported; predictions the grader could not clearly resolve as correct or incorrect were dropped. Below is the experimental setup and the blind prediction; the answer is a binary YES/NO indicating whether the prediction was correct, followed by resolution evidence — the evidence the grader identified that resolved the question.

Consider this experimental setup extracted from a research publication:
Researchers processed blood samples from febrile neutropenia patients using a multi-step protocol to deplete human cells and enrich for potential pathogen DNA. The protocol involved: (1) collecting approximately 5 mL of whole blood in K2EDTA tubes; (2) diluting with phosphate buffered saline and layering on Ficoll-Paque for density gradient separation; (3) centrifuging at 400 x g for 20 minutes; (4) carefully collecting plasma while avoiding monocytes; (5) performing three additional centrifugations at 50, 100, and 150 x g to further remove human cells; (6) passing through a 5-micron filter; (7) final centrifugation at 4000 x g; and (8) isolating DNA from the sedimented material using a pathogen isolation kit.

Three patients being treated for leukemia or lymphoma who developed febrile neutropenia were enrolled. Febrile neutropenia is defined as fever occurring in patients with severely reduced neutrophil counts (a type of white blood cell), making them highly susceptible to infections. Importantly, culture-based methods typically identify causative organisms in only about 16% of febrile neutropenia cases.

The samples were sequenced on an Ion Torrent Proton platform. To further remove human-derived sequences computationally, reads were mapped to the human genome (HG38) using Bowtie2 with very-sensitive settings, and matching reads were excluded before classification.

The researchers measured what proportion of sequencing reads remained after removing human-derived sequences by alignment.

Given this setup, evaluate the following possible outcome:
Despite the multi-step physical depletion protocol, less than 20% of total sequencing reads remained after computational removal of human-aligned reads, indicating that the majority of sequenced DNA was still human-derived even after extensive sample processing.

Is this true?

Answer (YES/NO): NO